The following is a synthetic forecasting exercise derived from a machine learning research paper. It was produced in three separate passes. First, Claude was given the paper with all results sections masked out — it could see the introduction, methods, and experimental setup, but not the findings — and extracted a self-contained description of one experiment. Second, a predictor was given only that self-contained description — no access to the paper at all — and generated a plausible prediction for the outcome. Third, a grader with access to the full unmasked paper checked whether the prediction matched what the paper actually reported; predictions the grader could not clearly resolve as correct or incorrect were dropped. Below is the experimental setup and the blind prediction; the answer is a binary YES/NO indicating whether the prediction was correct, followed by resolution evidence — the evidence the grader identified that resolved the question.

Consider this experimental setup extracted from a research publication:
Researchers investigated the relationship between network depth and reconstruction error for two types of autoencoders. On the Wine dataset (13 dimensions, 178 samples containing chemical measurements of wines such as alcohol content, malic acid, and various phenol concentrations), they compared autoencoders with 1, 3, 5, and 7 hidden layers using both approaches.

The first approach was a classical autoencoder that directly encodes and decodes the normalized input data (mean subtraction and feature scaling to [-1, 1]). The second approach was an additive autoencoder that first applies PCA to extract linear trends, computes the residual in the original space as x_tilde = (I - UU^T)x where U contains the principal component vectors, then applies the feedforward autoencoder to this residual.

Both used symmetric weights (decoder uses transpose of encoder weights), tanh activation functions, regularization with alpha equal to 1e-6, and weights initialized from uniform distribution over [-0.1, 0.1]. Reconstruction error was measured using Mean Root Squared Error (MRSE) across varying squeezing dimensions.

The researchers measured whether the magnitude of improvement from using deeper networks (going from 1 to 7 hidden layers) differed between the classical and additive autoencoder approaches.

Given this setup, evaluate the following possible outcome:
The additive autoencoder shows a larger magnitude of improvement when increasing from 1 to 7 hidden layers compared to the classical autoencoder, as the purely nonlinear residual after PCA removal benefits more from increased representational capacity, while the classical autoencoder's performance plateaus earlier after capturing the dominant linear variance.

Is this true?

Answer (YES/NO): NO